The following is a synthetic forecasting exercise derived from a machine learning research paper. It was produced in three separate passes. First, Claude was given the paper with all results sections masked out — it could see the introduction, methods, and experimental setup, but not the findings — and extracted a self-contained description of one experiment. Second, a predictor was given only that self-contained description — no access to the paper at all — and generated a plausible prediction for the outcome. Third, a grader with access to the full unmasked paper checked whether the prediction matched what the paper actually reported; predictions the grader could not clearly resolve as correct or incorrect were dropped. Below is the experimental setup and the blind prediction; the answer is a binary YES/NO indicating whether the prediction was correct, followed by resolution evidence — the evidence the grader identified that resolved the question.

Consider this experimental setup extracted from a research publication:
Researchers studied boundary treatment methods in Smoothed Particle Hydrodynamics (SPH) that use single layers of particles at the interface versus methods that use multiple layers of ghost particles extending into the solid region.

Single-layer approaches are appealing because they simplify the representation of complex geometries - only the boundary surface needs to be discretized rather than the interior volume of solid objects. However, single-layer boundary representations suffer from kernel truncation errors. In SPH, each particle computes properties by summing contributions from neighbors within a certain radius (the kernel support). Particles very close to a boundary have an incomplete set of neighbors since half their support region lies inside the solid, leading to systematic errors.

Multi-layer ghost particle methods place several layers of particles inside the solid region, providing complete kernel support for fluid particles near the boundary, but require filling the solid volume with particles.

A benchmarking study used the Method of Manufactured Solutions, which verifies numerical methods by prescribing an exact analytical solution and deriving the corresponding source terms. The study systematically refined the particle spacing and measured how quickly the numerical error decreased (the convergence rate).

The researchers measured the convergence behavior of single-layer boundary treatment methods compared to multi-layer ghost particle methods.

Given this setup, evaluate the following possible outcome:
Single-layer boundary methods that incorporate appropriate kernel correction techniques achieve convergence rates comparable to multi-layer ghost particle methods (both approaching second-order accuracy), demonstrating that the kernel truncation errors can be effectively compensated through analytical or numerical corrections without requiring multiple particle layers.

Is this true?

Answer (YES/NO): NO